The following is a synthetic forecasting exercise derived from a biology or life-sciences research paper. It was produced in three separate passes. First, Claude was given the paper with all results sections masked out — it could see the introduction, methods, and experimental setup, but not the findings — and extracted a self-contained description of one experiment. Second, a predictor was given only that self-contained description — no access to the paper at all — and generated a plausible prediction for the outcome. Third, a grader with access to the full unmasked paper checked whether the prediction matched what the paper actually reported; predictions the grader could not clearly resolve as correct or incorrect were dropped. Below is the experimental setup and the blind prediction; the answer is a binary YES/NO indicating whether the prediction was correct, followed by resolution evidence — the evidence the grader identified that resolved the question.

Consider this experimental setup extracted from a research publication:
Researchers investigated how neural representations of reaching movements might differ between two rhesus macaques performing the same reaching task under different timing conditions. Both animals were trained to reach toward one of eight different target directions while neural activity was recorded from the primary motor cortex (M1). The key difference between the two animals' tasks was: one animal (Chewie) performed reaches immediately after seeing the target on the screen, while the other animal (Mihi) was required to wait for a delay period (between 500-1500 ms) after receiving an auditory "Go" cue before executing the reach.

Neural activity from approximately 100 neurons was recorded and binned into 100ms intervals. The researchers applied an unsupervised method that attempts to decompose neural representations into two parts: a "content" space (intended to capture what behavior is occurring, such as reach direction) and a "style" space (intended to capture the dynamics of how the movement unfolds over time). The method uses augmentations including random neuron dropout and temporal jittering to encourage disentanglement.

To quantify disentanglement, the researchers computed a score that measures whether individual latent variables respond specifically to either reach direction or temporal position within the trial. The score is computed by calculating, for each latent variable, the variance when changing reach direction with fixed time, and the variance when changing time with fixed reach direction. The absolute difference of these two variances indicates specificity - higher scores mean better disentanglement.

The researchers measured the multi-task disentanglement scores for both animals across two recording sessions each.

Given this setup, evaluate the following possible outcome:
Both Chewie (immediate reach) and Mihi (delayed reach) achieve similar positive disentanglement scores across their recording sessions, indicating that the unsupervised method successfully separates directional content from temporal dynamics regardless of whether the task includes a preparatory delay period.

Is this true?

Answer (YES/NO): NO